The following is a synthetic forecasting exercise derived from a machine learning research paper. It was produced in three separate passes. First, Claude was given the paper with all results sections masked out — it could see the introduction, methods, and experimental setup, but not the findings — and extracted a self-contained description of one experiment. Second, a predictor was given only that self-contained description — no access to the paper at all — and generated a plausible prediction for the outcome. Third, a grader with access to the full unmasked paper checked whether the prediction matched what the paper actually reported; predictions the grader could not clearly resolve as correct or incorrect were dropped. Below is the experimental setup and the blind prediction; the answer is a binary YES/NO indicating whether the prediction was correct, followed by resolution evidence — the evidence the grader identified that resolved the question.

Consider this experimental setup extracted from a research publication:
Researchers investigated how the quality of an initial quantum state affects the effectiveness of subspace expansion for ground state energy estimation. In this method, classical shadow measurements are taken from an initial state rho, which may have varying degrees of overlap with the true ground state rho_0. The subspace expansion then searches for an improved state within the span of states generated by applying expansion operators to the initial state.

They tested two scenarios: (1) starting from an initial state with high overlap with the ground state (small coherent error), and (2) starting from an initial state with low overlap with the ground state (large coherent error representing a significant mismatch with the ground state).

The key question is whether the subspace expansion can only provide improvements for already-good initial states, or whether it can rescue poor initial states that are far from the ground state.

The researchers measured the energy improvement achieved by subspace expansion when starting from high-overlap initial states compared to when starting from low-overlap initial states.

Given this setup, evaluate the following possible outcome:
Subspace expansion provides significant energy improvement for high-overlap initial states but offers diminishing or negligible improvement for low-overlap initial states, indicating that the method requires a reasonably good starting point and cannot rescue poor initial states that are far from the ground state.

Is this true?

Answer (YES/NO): NO